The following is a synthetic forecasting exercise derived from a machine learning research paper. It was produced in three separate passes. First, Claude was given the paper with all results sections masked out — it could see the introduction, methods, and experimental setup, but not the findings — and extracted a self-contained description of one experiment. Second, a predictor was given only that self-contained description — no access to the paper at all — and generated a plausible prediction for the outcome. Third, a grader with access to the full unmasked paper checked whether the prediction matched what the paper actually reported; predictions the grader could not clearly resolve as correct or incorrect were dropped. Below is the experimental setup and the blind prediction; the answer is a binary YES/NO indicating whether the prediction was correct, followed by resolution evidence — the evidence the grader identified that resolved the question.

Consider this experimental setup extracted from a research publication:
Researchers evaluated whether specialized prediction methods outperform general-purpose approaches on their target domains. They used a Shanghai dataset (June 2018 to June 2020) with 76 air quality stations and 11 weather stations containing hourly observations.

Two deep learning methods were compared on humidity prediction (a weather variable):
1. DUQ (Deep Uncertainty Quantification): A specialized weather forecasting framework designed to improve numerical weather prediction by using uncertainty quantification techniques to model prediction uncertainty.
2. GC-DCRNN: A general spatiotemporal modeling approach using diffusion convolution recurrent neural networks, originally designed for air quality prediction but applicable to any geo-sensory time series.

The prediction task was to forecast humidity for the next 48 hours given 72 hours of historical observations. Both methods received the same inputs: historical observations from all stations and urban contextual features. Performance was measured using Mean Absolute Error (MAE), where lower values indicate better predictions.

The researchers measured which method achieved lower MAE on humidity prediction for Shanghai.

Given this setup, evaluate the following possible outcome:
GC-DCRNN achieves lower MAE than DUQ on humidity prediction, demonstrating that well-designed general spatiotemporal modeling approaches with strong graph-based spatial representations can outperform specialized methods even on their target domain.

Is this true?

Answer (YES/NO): NO